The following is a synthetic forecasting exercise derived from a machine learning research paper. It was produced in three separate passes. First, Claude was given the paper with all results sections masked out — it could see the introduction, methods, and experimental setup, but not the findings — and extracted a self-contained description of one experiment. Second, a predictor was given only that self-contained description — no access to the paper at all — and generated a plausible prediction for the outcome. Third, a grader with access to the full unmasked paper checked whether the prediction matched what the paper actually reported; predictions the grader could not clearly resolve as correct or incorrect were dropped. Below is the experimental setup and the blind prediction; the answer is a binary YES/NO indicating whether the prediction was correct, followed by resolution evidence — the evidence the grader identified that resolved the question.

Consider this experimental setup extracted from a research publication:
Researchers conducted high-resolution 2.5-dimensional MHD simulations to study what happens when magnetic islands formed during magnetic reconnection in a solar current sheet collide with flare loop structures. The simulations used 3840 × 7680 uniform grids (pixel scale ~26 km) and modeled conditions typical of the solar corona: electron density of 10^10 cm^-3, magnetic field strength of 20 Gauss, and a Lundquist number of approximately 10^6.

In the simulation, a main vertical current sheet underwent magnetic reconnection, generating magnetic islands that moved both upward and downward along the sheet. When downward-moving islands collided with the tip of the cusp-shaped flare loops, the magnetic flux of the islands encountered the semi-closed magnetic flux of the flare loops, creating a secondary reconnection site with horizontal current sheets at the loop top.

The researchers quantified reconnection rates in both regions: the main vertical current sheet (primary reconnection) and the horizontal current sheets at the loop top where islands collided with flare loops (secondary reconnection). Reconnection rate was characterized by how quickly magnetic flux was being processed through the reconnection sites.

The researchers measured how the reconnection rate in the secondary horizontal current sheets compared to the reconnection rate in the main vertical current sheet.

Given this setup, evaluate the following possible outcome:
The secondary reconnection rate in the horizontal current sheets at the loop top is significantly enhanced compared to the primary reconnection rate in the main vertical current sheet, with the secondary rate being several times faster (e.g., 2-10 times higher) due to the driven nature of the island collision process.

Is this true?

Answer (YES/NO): NO